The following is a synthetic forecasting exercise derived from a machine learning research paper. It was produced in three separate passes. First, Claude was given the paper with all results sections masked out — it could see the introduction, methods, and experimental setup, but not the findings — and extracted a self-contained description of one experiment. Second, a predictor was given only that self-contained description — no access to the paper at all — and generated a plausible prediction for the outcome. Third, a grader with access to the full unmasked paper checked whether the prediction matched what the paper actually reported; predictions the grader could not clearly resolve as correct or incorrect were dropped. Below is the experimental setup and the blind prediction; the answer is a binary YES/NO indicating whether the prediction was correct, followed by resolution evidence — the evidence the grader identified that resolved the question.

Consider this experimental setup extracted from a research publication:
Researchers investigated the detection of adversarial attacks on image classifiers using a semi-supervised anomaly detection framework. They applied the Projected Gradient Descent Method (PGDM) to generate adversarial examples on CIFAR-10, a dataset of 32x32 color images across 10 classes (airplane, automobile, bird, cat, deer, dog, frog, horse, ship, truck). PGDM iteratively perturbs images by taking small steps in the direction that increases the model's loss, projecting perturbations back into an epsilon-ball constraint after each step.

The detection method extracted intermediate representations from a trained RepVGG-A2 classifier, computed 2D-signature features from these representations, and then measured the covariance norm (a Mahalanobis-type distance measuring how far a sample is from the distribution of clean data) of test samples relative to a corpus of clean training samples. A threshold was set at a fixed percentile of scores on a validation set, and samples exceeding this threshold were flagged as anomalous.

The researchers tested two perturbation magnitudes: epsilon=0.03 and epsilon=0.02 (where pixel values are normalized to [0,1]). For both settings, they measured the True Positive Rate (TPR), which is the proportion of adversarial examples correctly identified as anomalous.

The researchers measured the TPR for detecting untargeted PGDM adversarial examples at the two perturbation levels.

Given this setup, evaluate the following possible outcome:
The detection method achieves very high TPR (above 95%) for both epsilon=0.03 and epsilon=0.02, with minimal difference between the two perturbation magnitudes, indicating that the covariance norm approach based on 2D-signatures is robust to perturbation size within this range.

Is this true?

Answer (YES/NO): NO